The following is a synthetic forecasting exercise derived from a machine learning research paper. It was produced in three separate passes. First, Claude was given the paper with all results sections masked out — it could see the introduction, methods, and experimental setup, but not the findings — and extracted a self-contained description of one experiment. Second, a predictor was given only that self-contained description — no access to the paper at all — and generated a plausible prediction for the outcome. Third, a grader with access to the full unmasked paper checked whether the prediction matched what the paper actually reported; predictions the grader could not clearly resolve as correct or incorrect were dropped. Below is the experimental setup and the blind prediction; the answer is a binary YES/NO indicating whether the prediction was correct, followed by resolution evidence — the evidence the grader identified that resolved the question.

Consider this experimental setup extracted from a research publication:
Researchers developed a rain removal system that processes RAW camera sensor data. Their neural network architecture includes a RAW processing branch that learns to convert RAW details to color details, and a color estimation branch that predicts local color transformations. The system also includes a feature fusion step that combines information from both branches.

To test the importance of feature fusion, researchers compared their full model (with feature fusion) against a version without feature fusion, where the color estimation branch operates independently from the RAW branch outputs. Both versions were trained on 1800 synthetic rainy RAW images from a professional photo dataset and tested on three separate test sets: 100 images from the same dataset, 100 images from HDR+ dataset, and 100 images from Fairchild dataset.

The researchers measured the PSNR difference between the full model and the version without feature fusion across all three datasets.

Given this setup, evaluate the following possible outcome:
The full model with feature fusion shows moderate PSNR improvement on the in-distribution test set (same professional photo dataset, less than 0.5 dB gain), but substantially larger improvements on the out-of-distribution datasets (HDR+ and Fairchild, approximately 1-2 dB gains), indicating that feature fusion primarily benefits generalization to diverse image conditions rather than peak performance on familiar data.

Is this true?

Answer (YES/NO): NO